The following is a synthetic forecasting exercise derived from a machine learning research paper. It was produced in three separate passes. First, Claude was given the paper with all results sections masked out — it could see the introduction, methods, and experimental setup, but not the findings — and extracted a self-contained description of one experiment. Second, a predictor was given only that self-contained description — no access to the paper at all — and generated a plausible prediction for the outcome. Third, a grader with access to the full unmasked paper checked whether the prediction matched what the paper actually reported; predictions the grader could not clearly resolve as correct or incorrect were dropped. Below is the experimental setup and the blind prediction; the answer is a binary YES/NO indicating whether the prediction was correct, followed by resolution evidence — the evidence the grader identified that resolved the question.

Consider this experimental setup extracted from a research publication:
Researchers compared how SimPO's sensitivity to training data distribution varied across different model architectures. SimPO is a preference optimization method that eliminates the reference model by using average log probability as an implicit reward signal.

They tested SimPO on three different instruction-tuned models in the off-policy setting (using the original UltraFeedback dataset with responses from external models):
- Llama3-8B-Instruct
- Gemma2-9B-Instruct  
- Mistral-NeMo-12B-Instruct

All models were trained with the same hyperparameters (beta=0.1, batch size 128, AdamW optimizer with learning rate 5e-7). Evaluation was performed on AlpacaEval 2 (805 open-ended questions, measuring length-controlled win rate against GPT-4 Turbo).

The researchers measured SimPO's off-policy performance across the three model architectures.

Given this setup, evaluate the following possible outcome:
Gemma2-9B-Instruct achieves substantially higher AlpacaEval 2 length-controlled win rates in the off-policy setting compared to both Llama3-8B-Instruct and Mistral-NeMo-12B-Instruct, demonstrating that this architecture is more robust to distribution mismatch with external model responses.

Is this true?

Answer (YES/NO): NO